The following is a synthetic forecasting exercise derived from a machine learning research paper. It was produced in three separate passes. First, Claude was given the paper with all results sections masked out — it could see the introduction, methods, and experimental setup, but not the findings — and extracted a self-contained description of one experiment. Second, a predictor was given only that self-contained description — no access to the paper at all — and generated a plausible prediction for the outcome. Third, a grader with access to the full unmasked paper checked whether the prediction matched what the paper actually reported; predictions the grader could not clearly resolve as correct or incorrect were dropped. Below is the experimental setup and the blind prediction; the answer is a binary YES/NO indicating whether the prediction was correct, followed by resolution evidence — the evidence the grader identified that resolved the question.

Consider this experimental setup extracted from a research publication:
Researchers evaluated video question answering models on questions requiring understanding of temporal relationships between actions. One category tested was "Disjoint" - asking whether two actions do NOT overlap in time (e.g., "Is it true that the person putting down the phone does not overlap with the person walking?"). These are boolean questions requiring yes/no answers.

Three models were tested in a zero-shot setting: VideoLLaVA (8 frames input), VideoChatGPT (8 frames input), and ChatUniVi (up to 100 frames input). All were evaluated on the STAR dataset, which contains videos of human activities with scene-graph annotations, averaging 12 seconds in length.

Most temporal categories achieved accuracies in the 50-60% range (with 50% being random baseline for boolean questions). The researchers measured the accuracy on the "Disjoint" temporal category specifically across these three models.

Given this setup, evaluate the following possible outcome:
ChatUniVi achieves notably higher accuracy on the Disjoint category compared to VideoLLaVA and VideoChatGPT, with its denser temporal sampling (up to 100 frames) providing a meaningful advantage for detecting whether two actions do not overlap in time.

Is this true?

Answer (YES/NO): NO